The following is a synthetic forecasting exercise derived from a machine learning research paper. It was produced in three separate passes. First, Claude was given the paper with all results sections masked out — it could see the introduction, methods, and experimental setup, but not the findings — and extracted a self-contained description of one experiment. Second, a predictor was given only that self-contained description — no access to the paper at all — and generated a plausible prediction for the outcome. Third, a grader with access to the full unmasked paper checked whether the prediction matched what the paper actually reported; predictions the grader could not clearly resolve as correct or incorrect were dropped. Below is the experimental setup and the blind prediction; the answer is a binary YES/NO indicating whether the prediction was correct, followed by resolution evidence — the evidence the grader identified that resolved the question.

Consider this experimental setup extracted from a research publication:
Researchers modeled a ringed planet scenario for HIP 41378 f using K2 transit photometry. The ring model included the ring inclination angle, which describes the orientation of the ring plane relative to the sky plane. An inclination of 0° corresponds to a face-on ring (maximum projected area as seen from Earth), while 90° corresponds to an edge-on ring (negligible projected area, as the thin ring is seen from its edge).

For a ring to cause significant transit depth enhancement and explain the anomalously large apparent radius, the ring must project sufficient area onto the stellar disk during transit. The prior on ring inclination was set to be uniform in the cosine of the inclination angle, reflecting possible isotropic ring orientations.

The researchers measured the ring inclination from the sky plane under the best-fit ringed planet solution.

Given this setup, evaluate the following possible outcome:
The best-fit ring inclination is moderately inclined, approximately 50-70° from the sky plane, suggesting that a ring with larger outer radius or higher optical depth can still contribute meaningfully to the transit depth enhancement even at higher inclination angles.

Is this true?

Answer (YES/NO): NO